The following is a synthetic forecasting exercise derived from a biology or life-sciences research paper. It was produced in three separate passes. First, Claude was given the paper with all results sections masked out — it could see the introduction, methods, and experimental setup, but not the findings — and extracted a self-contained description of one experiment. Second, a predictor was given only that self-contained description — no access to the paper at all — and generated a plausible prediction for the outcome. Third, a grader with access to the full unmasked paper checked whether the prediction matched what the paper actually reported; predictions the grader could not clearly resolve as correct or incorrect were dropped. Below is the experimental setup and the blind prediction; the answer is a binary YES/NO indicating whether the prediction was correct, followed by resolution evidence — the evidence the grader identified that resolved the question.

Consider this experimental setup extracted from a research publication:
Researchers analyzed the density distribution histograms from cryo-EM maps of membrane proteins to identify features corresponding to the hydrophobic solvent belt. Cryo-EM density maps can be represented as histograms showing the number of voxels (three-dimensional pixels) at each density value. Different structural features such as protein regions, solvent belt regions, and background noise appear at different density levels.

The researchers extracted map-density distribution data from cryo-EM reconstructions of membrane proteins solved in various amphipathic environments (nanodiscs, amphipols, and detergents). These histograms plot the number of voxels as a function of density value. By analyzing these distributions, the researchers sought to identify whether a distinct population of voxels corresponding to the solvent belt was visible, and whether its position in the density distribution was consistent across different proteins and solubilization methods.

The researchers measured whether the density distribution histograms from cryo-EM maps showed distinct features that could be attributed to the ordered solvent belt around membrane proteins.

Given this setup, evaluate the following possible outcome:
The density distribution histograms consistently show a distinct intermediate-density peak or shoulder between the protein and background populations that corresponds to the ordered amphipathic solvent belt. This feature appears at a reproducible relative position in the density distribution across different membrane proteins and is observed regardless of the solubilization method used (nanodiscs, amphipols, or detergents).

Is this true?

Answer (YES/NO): YES